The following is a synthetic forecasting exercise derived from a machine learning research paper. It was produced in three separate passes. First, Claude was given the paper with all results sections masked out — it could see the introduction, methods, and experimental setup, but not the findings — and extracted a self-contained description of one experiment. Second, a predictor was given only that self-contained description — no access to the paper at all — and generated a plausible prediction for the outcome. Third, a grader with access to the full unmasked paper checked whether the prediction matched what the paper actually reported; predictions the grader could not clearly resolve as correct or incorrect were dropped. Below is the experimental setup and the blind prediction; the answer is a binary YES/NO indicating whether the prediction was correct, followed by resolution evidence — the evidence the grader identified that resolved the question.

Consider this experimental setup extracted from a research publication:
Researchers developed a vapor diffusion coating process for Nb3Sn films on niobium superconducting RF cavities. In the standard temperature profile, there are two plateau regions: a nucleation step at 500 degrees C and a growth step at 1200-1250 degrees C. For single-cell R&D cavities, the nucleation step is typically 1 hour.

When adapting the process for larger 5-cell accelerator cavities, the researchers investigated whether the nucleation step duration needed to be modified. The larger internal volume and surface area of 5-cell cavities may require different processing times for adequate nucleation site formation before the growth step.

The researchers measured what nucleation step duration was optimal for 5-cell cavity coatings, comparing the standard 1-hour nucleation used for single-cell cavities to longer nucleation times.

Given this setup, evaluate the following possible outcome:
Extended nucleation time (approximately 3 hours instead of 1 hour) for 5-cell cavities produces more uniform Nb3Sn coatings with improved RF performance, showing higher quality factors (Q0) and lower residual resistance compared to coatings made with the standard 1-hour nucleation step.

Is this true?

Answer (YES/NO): NO